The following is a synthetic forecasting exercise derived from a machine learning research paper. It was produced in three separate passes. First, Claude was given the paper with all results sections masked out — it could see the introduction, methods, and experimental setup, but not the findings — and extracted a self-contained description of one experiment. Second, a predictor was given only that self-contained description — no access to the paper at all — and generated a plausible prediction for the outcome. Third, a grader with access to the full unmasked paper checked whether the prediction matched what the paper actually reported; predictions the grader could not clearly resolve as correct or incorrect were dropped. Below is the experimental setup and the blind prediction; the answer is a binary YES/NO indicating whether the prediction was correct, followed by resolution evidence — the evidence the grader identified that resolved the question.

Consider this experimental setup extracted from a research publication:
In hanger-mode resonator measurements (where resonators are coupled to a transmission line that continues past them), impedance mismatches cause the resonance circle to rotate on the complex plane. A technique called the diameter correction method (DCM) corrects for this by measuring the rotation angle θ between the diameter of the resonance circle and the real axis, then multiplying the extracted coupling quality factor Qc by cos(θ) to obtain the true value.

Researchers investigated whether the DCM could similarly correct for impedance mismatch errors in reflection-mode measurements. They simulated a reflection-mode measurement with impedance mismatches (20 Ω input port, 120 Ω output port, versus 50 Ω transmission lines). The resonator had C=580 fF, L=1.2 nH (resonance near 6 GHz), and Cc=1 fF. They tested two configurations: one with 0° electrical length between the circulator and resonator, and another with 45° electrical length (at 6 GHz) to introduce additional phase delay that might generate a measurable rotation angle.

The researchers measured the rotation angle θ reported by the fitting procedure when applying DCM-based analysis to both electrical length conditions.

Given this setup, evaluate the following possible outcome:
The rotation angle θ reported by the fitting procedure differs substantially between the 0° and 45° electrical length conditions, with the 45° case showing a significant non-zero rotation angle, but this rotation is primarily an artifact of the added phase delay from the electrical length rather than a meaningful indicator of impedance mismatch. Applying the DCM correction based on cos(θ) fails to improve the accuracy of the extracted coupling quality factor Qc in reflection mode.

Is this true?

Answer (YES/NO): NO